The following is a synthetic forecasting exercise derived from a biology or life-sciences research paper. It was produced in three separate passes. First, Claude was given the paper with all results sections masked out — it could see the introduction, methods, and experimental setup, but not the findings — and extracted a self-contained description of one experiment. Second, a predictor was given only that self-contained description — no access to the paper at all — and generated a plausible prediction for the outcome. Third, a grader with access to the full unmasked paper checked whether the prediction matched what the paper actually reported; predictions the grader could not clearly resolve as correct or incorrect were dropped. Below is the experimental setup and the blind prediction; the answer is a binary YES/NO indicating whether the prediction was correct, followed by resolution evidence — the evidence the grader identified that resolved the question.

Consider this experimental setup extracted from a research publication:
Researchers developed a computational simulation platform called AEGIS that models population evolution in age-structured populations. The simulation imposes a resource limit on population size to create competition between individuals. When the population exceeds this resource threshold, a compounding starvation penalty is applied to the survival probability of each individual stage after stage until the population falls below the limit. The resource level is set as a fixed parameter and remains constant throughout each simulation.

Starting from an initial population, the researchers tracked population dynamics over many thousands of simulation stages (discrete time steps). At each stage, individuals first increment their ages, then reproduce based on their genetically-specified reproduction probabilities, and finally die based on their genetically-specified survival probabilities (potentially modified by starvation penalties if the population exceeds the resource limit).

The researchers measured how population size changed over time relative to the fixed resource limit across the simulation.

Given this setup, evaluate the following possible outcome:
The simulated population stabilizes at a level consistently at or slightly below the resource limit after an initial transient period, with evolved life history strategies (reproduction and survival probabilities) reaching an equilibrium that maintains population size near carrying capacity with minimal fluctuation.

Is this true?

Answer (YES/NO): NO